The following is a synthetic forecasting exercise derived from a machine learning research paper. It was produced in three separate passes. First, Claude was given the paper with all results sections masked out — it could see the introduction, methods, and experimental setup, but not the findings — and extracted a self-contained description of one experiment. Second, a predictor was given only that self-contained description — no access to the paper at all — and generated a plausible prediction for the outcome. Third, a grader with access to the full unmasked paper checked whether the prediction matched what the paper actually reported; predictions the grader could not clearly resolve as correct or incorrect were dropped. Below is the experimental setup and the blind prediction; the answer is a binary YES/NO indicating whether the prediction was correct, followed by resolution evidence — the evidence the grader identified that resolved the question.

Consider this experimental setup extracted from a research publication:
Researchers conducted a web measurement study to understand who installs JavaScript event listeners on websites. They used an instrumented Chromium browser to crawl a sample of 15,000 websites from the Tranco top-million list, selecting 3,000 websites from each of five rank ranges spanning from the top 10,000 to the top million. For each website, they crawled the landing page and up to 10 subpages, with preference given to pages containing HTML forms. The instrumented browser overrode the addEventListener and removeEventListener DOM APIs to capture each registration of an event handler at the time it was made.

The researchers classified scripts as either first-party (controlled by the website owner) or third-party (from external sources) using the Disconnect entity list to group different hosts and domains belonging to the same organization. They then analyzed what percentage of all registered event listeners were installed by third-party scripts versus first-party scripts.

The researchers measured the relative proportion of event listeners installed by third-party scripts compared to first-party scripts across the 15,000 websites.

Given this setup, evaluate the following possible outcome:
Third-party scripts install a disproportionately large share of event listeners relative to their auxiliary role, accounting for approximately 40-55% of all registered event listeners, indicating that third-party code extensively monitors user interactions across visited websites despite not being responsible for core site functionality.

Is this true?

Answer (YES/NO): NO